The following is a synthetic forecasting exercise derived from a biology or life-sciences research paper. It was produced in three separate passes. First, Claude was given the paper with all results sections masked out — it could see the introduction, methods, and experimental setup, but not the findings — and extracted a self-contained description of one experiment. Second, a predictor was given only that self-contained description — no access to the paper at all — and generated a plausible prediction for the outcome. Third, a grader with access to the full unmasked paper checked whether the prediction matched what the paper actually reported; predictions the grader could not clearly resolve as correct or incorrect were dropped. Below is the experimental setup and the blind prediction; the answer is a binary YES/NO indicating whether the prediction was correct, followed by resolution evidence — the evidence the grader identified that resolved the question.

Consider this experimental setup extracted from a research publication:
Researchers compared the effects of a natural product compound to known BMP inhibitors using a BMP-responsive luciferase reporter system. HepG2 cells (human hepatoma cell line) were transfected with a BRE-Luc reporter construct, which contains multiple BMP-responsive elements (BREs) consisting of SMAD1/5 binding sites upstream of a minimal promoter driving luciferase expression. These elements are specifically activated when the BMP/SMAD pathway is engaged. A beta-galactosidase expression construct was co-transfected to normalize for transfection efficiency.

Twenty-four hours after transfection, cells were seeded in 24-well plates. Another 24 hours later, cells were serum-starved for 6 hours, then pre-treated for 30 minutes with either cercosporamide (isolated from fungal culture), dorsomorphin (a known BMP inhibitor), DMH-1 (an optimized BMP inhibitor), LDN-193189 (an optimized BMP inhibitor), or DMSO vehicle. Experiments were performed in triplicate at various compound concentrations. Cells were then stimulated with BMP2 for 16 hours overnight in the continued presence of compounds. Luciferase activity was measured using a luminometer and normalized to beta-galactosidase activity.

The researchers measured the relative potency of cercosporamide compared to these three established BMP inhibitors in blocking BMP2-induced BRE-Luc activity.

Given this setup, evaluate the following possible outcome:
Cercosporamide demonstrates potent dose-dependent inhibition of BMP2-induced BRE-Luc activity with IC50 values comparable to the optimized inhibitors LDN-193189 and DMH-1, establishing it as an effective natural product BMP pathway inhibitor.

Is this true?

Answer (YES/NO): NO